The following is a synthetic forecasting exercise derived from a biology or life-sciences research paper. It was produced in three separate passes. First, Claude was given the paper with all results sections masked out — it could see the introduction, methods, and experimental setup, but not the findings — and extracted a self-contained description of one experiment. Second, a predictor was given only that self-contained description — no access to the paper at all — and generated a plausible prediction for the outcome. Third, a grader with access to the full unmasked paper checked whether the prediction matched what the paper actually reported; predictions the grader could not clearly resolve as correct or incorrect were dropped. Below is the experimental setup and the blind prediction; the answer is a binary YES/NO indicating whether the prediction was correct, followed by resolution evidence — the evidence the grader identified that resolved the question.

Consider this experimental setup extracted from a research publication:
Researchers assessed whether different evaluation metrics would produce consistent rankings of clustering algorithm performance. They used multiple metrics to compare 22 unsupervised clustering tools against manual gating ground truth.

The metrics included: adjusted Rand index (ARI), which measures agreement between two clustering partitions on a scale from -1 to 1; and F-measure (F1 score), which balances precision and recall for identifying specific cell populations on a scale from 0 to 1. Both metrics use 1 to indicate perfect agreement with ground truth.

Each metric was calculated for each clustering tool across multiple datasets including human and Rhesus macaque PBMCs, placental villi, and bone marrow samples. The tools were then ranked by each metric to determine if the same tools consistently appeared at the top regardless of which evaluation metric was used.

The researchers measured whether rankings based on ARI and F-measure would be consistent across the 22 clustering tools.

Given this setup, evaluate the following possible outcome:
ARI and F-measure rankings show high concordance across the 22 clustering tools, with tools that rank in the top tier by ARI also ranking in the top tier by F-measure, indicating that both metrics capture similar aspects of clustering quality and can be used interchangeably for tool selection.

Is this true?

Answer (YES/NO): NO